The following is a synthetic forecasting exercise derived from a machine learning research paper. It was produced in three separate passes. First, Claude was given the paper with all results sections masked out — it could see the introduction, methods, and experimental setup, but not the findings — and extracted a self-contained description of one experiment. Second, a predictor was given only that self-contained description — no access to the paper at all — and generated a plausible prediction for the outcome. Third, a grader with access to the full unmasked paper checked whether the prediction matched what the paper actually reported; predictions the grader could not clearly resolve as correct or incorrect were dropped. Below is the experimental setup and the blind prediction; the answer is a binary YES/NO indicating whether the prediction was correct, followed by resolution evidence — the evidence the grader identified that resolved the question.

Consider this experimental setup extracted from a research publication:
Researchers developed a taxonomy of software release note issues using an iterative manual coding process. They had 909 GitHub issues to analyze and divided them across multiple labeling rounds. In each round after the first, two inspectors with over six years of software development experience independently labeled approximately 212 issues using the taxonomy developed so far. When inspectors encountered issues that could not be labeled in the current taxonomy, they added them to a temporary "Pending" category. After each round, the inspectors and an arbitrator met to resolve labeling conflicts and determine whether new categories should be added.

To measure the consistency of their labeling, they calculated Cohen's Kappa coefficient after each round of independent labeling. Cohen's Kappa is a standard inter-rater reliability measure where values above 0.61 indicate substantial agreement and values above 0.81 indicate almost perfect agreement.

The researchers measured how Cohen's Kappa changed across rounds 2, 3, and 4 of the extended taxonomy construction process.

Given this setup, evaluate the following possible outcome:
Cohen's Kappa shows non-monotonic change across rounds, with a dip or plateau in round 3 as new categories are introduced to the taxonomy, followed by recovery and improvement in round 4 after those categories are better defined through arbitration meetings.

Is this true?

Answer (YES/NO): NO